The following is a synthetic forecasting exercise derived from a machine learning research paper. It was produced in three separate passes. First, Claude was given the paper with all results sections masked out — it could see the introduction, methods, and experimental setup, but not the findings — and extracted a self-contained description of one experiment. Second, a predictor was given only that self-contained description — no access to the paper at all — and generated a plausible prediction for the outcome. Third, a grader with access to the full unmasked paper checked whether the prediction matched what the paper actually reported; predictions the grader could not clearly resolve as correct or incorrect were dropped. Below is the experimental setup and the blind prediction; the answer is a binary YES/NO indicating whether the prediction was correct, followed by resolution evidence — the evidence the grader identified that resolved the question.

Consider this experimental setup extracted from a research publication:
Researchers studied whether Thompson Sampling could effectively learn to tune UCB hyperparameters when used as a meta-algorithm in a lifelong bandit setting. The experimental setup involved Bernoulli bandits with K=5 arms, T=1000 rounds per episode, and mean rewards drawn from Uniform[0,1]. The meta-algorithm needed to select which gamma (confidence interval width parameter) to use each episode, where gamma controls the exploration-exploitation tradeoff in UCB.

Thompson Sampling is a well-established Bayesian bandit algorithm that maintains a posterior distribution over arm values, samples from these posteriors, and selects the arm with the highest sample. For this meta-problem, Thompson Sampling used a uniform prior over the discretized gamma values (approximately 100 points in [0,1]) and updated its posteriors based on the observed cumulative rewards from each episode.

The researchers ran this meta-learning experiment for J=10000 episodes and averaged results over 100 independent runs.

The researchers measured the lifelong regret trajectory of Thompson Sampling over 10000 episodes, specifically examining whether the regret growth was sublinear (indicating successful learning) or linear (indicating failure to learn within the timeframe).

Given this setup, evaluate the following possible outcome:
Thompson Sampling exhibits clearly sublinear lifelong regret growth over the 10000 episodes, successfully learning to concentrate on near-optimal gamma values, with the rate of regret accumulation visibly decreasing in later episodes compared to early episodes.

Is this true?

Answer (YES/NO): NO